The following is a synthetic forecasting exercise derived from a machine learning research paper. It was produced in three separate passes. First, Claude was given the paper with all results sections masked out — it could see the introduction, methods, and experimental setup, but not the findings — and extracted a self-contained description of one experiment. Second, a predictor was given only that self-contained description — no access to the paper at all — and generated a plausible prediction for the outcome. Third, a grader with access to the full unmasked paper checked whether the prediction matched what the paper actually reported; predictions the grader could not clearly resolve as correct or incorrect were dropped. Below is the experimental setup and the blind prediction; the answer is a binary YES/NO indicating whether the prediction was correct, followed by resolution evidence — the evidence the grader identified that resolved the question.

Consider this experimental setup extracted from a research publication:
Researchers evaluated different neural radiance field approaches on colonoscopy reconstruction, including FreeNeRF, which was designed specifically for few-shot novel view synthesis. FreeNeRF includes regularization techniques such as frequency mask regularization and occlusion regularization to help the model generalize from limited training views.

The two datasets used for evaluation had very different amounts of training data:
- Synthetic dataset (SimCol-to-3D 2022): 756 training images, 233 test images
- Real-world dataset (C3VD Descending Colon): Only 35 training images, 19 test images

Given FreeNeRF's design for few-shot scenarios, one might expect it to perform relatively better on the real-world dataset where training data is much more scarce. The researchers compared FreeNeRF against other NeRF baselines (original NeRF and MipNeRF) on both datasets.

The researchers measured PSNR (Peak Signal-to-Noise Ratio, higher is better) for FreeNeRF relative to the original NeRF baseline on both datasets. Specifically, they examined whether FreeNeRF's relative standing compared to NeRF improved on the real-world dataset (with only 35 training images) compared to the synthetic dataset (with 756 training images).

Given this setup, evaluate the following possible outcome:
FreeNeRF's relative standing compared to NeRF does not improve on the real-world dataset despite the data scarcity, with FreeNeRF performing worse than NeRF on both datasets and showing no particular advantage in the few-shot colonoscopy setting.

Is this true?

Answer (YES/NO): NO